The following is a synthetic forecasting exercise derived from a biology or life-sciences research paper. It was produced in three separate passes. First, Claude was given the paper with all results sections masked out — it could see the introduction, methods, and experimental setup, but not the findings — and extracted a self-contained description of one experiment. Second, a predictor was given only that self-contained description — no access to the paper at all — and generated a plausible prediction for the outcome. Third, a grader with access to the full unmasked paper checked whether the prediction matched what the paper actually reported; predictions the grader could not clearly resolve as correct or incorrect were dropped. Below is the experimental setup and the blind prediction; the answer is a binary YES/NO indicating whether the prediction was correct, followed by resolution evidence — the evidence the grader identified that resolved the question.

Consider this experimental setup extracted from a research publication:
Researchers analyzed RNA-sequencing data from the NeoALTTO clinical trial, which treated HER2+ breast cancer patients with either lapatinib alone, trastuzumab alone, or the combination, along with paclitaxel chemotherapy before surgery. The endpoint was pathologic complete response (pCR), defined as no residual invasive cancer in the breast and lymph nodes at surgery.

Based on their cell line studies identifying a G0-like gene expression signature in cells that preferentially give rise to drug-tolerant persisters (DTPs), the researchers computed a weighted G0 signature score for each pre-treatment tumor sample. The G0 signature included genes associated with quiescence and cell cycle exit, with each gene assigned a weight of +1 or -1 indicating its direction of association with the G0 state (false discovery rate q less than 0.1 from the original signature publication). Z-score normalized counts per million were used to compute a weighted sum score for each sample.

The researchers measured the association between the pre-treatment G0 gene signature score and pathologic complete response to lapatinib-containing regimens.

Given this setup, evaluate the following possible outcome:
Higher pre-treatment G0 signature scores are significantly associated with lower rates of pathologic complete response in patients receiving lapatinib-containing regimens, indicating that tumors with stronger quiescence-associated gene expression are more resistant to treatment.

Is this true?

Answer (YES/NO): YES